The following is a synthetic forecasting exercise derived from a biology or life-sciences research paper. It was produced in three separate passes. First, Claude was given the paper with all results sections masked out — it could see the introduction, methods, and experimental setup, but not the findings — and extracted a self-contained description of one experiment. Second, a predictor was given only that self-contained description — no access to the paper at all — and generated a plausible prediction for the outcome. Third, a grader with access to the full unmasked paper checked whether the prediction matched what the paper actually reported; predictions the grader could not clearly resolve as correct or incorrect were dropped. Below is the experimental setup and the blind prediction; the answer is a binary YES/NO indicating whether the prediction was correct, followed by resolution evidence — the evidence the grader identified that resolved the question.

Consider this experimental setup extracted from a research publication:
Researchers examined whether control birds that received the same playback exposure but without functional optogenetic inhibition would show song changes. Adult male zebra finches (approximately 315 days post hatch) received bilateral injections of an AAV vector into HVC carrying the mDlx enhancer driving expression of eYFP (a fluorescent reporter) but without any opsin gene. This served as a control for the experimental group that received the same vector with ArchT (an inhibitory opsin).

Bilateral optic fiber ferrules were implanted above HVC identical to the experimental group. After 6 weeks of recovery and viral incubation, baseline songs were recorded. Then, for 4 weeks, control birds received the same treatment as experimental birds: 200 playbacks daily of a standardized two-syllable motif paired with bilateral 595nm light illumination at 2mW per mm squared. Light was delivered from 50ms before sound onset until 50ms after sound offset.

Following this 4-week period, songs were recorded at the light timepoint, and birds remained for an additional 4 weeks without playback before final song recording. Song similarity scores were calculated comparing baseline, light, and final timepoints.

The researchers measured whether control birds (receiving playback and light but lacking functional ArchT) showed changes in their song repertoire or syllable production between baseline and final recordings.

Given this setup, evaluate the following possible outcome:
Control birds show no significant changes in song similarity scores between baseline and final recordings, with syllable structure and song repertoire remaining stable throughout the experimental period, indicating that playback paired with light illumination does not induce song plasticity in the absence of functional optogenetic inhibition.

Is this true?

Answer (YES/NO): YES